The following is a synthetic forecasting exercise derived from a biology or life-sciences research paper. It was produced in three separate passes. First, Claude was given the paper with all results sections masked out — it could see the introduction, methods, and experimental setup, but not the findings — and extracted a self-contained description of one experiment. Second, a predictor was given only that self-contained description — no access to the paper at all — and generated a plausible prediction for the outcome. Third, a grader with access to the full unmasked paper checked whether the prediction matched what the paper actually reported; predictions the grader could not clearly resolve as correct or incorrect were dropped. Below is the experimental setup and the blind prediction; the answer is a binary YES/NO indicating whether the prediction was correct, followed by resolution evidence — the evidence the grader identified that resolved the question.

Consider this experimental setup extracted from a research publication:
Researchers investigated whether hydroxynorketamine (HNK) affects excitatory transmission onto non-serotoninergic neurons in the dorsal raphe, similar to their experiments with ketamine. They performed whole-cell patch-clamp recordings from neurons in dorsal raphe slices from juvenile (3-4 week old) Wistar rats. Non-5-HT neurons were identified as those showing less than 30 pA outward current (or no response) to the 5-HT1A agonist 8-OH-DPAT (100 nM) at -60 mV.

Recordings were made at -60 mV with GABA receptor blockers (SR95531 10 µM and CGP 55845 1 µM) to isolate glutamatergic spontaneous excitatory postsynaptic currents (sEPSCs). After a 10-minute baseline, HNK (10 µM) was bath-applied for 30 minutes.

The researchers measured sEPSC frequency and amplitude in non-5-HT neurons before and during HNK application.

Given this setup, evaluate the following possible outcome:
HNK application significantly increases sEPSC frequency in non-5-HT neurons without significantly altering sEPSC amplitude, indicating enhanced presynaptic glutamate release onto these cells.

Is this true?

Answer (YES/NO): NO